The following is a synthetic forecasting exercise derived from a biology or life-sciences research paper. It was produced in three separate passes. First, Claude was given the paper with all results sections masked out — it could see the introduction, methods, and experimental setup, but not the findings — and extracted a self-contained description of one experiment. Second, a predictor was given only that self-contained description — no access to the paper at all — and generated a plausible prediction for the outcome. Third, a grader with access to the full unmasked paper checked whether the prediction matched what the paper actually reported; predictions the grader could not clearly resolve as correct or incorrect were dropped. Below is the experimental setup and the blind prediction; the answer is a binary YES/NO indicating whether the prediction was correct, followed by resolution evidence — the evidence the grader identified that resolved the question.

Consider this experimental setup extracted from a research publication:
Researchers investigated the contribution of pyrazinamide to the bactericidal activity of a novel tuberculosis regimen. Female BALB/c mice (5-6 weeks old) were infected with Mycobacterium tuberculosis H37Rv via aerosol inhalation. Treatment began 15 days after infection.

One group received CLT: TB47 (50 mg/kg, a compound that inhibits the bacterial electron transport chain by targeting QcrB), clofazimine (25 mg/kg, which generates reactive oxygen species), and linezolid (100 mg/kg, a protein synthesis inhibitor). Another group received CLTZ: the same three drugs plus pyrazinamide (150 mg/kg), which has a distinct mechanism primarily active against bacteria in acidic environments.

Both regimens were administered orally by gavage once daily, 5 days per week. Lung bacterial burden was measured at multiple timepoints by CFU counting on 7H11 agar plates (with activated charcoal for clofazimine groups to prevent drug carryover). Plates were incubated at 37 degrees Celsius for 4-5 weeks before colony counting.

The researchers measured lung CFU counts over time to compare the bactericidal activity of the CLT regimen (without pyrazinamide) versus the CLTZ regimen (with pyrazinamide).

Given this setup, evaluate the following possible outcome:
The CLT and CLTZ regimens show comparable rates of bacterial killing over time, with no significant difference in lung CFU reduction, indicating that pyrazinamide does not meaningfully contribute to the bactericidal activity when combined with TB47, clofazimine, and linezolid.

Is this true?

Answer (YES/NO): NO